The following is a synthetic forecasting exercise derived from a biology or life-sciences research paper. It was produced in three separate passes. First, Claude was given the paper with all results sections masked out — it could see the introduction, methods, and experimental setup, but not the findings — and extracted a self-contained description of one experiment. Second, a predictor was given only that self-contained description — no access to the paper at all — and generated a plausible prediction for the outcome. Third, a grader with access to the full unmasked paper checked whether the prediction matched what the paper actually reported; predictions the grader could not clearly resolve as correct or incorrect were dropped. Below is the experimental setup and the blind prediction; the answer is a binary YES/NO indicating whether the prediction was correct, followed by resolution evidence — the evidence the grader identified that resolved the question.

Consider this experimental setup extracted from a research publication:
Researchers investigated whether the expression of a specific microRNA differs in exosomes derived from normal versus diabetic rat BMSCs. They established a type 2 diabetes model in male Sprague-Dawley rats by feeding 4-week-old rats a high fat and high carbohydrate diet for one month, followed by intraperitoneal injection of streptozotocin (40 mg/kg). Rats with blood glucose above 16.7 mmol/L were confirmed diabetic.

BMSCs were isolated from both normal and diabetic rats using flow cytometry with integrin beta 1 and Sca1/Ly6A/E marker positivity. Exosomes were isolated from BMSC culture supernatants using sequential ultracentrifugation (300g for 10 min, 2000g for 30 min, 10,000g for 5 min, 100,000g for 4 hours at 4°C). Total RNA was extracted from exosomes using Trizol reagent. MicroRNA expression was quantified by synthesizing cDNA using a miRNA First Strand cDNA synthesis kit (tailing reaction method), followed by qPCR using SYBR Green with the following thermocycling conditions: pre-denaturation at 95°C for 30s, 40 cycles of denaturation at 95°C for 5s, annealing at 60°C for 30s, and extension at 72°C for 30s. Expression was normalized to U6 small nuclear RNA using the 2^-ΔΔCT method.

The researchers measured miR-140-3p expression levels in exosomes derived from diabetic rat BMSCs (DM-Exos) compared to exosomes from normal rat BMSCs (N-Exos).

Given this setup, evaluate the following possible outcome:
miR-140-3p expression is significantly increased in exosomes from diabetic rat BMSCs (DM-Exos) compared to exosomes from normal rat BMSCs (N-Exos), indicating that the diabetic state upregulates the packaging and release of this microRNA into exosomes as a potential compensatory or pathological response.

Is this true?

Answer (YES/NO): NO